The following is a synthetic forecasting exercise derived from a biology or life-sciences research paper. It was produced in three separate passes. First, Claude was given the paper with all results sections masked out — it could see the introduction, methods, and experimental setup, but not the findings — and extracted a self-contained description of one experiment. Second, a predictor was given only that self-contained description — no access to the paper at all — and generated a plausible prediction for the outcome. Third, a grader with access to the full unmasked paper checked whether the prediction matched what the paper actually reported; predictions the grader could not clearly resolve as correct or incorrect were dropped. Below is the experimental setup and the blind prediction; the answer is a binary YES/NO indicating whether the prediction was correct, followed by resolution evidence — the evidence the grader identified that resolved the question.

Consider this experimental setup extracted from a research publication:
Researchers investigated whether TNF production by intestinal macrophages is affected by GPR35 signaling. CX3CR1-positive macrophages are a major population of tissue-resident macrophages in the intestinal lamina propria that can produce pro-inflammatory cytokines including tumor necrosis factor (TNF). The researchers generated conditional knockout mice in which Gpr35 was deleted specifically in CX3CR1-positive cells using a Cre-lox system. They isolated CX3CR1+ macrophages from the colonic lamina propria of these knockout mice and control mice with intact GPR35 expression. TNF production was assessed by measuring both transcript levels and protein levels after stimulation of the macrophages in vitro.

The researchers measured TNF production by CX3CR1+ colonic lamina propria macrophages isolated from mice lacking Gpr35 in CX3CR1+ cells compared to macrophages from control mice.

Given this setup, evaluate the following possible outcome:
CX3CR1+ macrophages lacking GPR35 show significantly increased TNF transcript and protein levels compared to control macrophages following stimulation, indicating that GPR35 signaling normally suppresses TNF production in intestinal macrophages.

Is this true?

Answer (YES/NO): NO